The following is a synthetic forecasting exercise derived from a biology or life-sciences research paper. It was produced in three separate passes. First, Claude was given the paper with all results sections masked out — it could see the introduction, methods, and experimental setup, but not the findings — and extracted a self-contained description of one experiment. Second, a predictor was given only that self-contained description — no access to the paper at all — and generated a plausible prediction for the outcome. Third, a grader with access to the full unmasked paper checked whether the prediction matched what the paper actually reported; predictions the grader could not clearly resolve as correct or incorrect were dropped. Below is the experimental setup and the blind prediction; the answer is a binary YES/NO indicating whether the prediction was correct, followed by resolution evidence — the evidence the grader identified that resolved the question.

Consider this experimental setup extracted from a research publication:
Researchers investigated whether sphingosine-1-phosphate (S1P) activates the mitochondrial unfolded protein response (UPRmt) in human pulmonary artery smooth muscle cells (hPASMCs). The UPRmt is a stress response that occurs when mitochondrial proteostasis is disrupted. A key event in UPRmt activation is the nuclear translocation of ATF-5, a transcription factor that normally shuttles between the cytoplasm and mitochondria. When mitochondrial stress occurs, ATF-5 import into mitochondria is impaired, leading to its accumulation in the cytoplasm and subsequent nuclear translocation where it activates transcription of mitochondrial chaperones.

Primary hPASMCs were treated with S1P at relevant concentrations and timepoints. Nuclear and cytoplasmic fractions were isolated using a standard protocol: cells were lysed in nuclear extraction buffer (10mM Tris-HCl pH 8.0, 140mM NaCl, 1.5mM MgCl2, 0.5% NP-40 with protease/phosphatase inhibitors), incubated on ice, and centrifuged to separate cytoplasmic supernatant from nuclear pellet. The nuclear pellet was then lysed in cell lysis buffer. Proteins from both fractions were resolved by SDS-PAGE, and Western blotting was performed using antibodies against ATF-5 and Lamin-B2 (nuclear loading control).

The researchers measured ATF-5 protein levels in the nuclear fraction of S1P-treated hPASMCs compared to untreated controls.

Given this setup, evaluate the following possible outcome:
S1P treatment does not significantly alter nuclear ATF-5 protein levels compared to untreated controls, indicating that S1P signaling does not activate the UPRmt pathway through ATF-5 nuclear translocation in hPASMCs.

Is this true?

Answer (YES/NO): NO